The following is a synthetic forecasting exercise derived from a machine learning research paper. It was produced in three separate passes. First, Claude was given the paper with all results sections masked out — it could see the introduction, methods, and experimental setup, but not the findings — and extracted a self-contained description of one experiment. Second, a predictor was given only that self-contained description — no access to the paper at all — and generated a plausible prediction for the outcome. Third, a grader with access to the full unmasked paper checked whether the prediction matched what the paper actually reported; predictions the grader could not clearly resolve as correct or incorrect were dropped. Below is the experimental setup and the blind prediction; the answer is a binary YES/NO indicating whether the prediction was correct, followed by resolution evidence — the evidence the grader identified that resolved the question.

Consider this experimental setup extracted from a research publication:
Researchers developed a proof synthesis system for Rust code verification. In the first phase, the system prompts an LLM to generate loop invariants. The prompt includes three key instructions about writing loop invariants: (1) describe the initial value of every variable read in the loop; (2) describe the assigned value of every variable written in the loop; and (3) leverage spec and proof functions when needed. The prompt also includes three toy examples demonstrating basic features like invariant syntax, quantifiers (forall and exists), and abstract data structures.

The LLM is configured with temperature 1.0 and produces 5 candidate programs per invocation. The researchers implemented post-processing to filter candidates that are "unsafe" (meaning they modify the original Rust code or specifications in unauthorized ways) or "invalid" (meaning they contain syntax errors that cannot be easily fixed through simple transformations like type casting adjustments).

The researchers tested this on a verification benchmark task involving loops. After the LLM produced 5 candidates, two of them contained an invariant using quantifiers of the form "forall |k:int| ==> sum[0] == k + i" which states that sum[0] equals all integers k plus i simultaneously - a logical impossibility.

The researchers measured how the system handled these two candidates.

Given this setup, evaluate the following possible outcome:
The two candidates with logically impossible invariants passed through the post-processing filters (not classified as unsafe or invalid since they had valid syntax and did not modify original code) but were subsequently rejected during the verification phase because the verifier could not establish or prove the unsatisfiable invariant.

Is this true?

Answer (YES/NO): NO